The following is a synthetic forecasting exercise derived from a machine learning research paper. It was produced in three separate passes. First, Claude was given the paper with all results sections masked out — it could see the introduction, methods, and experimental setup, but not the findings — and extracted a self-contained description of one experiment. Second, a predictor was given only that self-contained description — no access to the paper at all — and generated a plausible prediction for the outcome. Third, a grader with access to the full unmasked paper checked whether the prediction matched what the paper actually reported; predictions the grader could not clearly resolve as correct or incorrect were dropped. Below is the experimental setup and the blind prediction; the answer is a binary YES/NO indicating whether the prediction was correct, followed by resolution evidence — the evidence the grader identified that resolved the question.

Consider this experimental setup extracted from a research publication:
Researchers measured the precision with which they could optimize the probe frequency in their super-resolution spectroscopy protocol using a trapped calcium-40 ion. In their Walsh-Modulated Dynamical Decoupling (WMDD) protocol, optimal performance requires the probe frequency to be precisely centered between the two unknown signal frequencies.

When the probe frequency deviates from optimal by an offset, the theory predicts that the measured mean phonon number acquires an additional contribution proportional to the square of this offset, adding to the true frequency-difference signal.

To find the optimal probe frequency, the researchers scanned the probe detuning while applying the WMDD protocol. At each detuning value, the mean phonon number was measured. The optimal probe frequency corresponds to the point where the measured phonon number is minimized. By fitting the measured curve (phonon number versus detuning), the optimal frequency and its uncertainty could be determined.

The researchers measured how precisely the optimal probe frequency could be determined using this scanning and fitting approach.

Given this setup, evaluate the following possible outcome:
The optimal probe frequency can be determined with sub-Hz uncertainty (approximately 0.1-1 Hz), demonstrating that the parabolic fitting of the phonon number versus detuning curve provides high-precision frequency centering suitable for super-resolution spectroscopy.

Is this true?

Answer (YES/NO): YES